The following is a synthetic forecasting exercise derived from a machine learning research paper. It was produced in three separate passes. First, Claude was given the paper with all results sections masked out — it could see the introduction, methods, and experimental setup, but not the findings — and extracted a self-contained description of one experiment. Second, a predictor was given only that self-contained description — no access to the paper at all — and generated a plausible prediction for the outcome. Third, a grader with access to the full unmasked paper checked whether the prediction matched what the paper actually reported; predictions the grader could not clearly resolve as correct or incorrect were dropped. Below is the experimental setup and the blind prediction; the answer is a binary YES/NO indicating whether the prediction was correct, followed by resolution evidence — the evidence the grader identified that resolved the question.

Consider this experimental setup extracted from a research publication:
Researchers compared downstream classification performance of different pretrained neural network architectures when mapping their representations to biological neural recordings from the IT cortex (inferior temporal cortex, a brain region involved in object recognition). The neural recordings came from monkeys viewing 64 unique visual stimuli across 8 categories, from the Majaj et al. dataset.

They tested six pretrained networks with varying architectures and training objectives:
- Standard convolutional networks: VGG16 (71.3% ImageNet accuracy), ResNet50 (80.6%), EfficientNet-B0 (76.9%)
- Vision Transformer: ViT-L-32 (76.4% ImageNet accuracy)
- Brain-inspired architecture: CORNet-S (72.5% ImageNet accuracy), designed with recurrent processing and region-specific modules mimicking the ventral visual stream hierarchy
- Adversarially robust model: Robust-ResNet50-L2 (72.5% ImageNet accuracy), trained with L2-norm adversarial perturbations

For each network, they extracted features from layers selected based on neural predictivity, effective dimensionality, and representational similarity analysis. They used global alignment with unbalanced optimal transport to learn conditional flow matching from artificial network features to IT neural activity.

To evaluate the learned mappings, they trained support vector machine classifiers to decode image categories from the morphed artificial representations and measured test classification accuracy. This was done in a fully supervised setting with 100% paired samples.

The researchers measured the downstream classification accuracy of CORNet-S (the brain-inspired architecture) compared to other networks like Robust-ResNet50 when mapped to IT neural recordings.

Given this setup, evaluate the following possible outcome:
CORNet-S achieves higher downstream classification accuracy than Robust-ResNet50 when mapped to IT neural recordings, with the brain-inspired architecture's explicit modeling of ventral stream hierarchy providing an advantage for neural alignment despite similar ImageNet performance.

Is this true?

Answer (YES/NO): NO